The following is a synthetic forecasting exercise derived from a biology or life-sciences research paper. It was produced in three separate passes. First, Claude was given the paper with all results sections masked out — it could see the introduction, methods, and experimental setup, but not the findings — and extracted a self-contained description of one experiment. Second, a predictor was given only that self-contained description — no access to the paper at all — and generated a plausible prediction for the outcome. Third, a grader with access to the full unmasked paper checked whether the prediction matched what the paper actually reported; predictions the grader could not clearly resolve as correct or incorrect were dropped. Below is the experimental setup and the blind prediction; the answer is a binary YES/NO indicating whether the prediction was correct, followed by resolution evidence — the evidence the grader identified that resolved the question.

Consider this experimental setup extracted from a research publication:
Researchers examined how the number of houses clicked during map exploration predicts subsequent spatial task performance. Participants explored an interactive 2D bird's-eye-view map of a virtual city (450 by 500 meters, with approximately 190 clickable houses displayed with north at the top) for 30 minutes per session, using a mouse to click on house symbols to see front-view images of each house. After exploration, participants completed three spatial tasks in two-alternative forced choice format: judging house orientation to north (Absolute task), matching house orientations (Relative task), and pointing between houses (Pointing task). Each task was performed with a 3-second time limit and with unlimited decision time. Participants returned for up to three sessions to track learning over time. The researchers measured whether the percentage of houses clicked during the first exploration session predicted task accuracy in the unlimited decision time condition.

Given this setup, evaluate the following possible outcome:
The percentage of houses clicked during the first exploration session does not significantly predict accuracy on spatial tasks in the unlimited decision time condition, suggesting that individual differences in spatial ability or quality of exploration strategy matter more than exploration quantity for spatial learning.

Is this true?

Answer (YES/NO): NO